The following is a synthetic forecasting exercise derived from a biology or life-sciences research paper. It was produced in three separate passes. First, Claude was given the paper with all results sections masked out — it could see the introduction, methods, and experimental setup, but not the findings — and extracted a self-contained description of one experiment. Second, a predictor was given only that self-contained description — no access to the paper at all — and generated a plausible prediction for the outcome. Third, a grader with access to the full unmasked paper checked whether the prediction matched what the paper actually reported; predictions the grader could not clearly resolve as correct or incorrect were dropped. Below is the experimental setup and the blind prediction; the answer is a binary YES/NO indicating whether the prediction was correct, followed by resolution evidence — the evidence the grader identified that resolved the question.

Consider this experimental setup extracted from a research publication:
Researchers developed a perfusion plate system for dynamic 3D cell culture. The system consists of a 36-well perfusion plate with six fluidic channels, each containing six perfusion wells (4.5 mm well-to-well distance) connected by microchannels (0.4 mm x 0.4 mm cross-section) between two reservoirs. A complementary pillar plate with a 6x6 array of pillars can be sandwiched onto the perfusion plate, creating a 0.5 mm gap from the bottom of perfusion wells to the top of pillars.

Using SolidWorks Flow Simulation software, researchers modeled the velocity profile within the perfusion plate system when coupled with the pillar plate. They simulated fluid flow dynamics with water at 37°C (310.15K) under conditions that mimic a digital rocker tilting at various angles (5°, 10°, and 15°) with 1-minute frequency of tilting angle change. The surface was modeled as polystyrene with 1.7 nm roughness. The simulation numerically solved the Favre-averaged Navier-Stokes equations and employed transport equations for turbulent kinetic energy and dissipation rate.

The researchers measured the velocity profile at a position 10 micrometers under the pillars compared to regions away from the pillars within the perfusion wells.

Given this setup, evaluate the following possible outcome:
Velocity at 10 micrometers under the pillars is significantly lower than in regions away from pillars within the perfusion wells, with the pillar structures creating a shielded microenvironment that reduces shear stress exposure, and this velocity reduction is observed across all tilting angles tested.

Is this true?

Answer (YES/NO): NO